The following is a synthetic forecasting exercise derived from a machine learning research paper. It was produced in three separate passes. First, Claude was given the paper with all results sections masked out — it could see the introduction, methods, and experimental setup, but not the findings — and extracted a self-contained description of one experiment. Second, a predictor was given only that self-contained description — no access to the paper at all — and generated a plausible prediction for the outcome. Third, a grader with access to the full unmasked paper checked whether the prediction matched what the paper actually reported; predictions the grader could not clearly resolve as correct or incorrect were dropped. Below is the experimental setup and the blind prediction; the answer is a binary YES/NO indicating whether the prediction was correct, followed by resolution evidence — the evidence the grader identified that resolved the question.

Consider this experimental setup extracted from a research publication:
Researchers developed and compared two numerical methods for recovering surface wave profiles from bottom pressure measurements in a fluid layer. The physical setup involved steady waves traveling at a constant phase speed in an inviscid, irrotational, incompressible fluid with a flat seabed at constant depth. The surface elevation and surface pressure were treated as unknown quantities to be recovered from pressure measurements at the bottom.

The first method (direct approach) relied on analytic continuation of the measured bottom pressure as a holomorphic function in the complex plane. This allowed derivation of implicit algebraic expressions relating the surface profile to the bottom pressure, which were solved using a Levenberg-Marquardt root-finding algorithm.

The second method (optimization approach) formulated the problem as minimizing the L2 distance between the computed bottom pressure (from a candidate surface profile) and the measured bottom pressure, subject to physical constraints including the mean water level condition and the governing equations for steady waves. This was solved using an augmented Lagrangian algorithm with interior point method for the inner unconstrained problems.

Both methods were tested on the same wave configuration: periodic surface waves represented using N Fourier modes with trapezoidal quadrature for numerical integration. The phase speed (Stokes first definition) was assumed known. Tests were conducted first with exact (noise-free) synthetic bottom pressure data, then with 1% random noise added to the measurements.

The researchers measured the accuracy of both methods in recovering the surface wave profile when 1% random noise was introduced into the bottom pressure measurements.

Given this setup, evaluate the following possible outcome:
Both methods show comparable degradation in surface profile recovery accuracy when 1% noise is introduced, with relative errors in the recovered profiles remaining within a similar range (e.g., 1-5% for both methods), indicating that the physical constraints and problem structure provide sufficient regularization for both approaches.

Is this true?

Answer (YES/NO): NO